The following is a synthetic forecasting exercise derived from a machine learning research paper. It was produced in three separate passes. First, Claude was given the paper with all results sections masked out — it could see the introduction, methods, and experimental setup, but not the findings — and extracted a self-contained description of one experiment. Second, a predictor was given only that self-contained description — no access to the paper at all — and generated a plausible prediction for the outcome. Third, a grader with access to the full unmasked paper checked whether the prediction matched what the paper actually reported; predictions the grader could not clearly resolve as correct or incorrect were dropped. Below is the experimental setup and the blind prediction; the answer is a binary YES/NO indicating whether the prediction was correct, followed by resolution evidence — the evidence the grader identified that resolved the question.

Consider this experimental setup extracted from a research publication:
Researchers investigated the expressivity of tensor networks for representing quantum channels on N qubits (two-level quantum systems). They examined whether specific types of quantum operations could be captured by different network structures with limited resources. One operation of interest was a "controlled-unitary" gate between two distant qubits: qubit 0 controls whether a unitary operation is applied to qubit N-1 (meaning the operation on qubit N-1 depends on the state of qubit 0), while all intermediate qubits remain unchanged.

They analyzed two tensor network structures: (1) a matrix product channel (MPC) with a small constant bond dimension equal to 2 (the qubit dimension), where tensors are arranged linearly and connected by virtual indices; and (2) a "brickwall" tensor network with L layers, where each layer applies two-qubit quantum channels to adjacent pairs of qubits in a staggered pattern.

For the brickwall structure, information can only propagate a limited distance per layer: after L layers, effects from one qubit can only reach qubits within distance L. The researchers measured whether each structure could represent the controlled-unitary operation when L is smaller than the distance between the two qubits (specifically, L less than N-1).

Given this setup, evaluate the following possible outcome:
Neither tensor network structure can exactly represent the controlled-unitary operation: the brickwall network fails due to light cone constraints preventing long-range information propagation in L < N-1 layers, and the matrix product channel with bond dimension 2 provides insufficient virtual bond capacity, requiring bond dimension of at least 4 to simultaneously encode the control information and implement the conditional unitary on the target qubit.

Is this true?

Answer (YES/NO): NO